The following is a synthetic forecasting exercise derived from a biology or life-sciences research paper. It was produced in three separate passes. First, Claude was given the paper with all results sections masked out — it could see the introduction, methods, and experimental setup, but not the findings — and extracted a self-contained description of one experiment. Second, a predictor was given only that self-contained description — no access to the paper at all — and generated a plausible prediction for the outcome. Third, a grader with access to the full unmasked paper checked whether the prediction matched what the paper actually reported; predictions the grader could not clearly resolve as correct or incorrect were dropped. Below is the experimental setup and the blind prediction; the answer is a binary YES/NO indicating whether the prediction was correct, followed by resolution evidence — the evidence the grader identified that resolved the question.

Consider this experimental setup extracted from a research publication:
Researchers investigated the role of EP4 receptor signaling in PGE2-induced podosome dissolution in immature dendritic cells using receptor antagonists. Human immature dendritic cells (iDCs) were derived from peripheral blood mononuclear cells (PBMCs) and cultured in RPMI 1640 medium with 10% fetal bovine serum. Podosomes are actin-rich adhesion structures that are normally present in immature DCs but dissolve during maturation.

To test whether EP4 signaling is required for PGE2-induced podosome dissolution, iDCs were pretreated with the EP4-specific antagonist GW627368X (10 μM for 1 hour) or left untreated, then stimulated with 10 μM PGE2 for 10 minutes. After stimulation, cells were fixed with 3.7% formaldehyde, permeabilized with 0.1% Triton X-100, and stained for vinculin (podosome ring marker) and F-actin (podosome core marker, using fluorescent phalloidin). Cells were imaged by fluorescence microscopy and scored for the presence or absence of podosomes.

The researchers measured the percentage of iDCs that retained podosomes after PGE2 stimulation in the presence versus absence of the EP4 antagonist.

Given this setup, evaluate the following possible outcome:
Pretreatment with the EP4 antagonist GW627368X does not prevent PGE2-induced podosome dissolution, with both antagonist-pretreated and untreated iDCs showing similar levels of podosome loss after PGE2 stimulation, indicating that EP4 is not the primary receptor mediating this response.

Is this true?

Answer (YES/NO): NO